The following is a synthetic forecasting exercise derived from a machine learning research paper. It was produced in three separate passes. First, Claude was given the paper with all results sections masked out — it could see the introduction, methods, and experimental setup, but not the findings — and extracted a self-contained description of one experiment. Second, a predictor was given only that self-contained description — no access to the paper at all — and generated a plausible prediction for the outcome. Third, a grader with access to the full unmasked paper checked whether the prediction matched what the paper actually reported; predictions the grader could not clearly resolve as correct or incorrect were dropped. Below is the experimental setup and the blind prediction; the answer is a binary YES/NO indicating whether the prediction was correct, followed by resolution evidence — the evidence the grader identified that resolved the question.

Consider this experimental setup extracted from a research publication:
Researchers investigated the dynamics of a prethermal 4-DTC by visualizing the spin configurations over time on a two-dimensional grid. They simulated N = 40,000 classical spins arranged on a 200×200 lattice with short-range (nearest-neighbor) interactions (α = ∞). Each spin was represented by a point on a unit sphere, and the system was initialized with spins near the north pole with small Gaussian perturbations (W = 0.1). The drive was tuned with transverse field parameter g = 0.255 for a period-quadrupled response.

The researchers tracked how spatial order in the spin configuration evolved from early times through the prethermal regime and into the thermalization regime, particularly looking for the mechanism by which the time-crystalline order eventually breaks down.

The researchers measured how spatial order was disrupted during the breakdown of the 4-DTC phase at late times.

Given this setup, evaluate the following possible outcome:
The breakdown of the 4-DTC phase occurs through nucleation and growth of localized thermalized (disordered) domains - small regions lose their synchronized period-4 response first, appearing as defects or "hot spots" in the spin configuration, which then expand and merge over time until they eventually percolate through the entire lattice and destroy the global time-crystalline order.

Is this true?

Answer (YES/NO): NO